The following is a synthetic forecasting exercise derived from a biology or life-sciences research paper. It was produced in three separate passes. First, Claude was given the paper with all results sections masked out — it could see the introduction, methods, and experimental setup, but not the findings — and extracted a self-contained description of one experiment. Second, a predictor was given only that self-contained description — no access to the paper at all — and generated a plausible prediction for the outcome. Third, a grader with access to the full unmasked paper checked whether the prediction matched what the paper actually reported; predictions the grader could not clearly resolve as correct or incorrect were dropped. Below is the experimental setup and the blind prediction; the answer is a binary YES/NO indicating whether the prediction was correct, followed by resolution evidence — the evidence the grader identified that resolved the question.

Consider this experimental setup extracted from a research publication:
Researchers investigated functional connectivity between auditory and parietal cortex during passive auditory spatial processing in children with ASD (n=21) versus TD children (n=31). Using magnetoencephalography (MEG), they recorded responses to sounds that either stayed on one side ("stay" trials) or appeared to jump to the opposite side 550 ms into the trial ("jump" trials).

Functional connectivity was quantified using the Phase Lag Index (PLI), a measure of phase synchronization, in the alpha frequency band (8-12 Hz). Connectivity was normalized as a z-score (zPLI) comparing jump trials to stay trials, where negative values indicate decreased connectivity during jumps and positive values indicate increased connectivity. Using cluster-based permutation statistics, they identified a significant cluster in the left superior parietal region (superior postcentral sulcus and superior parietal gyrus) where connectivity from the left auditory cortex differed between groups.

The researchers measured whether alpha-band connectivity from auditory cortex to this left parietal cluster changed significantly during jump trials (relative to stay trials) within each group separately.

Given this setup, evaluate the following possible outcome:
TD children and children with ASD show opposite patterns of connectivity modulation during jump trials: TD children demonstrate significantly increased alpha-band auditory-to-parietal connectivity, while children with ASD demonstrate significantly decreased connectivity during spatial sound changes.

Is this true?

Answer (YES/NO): NO